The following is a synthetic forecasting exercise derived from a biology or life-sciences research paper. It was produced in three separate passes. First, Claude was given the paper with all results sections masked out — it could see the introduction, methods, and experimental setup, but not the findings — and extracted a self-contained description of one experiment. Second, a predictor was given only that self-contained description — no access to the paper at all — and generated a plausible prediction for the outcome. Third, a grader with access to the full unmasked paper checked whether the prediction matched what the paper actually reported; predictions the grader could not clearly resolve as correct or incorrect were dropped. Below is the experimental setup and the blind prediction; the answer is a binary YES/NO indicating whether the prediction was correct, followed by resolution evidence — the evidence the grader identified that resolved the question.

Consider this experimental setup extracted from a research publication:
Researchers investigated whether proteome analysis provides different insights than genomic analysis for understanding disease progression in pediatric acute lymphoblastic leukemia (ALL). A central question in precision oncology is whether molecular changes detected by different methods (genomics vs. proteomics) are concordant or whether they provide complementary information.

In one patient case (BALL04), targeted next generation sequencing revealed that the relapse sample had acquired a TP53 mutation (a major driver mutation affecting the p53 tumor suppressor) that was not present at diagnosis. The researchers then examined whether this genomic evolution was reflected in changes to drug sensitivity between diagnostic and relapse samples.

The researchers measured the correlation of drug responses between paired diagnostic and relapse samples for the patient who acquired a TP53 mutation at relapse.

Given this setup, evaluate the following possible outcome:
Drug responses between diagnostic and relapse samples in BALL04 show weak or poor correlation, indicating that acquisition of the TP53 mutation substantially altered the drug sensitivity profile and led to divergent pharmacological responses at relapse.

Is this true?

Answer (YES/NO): NO